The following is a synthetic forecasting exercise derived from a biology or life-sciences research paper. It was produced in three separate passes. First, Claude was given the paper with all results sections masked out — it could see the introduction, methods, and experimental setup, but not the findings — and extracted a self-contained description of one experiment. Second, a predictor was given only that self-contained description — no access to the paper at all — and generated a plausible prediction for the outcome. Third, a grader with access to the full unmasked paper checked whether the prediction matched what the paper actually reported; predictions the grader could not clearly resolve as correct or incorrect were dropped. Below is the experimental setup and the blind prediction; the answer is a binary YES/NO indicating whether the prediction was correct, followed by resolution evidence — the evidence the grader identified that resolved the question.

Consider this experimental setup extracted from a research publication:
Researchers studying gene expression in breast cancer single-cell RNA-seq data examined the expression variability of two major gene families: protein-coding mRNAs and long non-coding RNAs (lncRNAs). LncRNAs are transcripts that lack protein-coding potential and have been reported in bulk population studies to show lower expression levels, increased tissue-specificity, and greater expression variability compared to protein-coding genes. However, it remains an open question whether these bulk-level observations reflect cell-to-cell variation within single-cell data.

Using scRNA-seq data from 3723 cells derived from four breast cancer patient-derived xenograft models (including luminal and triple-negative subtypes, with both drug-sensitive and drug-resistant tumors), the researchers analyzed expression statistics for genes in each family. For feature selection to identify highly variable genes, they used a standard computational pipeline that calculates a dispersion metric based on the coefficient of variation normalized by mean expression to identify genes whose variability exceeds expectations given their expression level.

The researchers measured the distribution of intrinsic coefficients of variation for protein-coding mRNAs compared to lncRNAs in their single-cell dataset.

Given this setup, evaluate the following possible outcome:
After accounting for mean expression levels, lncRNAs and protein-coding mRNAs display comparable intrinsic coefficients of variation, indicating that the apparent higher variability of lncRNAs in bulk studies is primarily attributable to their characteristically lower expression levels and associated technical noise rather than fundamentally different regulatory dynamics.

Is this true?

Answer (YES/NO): NO